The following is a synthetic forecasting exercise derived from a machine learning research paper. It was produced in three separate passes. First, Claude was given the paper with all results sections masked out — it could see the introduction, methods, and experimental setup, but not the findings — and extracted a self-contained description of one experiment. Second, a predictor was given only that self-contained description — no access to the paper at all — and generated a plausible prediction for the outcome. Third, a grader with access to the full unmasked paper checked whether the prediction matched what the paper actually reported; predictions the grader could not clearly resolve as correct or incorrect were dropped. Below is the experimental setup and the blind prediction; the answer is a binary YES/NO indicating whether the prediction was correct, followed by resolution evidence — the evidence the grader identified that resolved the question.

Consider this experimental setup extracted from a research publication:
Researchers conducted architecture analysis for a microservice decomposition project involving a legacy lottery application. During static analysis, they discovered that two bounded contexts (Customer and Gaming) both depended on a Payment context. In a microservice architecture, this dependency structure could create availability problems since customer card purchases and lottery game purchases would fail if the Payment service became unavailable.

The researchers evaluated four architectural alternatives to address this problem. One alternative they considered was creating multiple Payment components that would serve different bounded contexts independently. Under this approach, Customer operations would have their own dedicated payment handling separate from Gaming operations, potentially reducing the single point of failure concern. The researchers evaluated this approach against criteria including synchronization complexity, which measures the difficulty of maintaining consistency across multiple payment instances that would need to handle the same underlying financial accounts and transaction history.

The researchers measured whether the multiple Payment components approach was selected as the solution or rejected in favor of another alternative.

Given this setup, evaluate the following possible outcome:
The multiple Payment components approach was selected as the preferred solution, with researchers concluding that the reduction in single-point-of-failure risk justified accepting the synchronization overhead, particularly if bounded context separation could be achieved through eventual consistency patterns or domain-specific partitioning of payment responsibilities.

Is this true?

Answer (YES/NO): NO